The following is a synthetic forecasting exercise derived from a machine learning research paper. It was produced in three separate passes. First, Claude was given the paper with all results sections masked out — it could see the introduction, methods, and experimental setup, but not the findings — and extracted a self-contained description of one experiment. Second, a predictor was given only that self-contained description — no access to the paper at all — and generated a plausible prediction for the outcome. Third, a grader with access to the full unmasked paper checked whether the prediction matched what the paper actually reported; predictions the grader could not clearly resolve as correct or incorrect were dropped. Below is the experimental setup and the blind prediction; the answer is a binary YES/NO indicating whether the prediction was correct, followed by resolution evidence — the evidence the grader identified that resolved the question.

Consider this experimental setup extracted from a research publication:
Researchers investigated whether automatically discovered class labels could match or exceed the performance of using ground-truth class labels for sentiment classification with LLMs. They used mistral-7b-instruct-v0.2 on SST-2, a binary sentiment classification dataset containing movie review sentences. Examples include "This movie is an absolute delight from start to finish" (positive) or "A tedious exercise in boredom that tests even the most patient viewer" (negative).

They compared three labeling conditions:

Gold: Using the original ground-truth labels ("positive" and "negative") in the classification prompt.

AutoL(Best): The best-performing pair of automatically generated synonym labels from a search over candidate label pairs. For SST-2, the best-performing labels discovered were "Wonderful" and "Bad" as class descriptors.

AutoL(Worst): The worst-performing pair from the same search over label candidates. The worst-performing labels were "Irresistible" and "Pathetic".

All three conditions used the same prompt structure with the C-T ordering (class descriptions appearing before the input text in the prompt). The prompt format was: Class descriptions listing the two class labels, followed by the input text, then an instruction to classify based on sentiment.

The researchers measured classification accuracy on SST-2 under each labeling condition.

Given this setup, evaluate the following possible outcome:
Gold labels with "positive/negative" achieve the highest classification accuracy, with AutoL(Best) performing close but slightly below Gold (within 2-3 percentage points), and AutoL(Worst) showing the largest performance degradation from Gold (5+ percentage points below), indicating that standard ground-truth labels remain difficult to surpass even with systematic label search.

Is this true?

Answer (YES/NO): NO